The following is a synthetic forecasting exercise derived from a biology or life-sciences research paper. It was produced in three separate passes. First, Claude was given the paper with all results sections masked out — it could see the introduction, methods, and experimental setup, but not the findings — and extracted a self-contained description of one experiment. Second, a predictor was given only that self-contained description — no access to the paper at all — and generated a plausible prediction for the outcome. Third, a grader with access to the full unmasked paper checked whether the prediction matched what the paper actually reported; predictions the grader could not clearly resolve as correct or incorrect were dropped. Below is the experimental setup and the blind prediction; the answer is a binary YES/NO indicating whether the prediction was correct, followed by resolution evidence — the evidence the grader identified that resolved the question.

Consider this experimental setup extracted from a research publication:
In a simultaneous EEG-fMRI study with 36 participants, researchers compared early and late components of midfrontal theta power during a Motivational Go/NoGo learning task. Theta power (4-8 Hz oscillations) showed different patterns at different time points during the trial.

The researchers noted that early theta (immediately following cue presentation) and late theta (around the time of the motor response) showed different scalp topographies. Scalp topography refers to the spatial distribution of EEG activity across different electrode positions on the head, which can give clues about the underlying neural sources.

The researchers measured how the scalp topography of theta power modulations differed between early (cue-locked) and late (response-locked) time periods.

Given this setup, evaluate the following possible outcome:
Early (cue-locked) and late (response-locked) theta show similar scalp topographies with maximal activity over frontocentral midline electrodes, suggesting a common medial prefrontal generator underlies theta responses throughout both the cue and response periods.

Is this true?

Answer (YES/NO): NO